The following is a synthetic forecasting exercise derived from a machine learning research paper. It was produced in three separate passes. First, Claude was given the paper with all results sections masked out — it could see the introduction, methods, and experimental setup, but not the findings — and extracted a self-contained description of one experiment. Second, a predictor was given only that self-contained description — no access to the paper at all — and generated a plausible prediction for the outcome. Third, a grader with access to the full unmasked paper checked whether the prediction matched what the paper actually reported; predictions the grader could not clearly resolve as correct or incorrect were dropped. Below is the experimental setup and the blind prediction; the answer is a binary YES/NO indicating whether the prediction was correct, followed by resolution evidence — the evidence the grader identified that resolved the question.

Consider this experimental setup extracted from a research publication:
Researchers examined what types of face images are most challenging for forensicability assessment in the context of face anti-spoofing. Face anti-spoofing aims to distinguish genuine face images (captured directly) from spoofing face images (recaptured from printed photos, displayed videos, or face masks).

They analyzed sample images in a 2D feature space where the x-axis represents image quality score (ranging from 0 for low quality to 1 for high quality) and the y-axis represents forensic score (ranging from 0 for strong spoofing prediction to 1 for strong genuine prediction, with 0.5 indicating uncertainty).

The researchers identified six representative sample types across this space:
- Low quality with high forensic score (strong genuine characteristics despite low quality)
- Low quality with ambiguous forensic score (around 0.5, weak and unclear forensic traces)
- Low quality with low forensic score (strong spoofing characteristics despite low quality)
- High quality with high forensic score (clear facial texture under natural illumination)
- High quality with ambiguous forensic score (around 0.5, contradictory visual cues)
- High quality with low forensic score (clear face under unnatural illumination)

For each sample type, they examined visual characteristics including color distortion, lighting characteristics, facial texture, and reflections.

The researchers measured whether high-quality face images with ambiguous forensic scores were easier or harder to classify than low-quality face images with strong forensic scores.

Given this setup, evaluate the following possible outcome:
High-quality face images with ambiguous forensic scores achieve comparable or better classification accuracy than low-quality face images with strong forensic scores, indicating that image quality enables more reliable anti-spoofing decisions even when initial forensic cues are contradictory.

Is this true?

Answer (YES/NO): NO